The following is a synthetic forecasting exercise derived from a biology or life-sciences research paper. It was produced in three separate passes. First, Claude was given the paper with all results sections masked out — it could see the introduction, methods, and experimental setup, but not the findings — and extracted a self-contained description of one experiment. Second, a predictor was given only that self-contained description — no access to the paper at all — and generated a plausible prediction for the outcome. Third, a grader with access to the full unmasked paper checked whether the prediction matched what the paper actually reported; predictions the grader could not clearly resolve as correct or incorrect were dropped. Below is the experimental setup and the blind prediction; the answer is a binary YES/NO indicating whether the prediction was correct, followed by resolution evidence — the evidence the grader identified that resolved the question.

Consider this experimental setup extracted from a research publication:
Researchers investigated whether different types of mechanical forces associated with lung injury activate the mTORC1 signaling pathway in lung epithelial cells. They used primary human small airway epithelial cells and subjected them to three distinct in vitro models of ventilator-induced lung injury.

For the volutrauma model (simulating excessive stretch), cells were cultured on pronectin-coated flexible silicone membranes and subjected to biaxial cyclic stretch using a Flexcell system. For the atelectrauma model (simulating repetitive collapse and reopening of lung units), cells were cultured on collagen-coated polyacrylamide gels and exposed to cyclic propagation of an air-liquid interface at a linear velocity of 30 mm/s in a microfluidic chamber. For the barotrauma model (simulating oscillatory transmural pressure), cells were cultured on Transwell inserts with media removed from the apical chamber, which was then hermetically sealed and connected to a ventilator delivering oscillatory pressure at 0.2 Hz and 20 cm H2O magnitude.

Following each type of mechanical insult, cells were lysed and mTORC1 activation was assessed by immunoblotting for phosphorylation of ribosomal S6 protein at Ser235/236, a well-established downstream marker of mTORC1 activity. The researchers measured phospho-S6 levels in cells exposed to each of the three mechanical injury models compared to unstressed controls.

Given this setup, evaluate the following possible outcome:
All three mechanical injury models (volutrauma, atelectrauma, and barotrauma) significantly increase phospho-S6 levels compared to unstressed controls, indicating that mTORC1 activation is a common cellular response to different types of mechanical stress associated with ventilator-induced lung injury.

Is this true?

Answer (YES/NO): NO